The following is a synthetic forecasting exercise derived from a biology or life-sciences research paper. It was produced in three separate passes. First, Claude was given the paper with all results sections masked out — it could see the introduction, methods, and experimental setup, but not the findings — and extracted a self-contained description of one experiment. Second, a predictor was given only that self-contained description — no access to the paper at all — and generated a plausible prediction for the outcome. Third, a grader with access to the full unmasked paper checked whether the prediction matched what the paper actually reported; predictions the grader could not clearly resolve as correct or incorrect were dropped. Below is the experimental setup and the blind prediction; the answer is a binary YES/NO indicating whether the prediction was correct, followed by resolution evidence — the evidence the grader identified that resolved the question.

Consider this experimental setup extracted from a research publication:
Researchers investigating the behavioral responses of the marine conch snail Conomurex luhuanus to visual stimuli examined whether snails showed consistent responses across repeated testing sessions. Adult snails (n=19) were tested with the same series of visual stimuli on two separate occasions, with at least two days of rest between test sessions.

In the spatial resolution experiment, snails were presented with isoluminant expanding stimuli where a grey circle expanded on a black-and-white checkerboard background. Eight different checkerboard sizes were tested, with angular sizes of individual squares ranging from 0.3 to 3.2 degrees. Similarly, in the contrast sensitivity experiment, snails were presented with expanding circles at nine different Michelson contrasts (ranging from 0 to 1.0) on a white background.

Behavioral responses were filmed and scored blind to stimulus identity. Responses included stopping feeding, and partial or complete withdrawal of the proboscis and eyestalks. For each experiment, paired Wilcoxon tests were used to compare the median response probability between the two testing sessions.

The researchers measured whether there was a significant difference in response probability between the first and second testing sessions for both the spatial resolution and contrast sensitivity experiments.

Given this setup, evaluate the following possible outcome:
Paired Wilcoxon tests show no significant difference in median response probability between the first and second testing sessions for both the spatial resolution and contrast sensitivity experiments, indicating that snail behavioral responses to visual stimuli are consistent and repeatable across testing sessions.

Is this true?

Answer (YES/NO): YES